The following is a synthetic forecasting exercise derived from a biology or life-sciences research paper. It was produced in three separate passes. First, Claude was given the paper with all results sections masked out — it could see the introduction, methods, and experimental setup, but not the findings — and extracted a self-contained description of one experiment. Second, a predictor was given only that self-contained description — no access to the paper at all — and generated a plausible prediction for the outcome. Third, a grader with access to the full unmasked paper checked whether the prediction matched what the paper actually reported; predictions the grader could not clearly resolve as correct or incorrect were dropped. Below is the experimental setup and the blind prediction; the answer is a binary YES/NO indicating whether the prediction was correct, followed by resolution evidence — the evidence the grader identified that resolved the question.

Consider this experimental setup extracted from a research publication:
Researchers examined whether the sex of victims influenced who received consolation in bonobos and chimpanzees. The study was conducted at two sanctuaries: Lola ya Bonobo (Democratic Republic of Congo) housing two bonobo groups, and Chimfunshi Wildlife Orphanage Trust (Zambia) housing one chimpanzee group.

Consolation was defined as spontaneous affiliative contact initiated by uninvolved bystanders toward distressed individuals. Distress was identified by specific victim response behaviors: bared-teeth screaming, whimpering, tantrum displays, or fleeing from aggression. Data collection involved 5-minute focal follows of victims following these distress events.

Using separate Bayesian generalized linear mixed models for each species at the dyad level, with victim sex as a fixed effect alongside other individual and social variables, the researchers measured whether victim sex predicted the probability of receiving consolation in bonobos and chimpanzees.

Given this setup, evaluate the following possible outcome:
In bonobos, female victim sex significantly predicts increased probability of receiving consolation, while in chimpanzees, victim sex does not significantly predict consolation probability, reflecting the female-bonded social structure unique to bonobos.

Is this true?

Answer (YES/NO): NO